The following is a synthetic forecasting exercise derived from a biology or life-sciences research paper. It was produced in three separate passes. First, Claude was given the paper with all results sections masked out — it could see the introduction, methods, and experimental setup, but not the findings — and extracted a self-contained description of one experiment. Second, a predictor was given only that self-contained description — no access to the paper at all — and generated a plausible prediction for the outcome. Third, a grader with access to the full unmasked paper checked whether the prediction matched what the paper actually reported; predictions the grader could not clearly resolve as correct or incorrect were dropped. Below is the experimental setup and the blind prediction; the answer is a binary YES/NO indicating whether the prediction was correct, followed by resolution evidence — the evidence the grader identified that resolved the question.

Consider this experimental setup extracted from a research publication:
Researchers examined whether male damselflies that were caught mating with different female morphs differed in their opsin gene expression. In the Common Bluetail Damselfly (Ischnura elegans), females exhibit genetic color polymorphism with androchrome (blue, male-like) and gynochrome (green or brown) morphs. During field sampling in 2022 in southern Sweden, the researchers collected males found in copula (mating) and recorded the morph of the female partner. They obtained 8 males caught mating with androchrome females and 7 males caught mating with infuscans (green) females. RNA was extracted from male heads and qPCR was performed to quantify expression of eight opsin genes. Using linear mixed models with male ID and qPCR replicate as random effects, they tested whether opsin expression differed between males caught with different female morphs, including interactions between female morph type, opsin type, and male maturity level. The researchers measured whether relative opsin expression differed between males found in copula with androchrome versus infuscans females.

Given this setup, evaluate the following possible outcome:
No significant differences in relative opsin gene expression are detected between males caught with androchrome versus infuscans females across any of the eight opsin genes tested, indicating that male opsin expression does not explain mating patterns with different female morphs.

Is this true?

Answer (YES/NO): YES